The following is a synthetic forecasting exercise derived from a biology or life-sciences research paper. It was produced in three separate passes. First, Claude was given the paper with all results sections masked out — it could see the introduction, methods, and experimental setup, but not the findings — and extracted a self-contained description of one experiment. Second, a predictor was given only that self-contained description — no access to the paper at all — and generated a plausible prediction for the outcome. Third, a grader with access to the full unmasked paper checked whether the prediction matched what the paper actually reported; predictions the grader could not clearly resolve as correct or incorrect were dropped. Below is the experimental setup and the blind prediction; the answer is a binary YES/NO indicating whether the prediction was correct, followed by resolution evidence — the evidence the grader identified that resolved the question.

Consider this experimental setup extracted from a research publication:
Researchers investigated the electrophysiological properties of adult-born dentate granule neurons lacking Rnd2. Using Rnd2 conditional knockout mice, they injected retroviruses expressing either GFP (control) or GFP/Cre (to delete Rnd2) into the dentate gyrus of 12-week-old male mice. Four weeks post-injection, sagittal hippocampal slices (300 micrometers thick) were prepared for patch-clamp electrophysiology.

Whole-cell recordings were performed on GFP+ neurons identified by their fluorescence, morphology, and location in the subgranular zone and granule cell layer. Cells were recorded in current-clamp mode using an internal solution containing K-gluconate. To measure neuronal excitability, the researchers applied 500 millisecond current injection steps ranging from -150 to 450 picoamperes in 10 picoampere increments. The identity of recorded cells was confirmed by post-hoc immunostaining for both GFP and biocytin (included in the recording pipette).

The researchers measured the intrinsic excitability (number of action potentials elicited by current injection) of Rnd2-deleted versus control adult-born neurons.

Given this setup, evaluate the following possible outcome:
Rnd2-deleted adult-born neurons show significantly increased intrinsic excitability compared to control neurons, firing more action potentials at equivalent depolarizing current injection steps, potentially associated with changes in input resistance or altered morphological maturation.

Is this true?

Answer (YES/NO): NO